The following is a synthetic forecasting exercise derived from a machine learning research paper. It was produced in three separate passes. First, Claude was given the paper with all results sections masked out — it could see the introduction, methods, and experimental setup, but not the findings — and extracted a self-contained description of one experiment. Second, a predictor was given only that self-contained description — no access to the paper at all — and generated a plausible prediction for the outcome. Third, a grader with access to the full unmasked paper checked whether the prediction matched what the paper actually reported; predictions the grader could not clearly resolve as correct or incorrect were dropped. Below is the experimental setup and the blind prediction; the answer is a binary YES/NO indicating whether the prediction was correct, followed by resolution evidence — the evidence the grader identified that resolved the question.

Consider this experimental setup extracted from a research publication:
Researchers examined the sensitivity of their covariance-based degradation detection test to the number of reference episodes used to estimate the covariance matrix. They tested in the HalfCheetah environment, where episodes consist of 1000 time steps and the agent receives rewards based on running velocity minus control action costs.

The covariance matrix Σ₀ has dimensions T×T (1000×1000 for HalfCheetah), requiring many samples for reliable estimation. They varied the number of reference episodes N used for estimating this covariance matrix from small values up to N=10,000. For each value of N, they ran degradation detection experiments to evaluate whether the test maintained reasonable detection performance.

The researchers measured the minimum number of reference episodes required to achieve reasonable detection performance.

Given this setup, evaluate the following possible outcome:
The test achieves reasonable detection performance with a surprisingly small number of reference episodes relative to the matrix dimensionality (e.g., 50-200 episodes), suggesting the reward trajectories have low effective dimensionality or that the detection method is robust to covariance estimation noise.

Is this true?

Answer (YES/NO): NO